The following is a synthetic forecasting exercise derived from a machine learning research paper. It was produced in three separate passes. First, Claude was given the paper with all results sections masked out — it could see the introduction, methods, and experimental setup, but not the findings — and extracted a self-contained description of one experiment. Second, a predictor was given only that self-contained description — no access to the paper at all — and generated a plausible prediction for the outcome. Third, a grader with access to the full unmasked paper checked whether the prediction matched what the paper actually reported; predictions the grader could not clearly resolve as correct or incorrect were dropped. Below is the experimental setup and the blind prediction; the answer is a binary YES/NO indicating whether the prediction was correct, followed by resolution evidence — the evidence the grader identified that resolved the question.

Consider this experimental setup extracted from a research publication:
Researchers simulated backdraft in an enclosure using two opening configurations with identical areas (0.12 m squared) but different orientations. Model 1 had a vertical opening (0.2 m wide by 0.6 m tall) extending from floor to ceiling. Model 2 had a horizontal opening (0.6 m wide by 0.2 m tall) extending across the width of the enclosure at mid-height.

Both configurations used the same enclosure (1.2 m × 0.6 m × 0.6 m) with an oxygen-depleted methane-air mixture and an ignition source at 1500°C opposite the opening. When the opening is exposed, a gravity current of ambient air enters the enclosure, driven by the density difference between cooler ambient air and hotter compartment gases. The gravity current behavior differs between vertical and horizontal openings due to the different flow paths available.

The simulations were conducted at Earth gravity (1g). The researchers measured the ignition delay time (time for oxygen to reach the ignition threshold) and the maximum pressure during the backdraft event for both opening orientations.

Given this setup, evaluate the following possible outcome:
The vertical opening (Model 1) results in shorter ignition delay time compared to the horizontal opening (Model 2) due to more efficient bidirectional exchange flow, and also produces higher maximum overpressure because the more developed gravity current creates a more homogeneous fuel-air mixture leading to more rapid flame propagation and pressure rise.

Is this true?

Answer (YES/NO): NO